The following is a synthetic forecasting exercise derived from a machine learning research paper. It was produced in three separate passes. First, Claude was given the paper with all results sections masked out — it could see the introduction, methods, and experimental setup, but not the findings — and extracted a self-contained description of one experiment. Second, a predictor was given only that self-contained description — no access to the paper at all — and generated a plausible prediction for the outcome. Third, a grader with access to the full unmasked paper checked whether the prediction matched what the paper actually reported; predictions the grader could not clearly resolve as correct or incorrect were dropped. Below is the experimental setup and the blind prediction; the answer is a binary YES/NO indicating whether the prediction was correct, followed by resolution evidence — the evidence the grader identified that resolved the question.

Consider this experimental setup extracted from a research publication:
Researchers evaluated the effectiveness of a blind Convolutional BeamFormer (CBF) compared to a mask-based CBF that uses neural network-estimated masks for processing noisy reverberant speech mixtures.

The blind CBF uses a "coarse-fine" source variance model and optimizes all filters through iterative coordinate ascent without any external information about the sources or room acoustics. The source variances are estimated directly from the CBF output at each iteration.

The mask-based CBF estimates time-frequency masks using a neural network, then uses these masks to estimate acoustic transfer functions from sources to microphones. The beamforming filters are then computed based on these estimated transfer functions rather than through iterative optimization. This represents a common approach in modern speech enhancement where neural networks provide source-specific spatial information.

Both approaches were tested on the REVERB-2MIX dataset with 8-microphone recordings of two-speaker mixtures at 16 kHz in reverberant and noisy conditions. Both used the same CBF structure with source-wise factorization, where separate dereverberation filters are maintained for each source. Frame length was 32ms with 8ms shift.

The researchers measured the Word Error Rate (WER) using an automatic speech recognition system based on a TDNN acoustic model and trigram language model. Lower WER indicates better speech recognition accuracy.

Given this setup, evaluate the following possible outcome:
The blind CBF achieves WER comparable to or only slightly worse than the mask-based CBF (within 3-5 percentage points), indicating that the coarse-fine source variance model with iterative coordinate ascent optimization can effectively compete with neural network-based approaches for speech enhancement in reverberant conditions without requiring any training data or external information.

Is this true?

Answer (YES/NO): NO